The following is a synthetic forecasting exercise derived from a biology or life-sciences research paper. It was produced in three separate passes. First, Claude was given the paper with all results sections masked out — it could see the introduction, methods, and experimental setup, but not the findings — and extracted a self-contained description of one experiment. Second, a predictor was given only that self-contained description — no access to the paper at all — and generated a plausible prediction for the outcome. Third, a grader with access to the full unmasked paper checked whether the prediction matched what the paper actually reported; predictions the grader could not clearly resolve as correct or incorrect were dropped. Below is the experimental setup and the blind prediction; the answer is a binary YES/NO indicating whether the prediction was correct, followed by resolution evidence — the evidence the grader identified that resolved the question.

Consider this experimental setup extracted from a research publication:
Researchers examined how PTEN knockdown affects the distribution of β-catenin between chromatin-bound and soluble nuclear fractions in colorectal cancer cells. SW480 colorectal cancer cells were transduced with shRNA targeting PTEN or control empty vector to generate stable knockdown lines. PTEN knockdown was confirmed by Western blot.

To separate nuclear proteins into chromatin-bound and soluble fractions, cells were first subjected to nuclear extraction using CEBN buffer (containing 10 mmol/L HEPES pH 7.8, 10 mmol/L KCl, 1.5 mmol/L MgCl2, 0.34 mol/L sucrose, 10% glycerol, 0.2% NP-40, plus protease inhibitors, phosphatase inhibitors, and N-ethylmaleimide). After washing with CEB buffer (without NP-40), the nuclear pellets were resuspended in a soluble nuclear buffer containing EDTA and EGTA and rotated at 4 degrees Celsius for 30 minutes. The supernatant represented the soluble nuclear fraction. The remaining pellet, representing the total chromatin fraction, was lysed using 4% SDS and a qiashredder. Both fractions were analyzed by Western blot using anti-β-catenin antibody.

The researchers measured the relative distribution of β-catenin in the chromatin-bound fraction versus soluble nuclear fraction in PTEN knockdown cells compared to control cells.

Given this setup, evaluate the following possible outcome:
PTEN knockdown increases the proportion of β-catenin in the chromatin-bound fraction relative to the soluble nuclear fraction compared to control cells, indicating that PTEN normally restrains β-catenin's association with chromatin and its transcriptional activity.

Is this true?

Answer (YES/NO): YES